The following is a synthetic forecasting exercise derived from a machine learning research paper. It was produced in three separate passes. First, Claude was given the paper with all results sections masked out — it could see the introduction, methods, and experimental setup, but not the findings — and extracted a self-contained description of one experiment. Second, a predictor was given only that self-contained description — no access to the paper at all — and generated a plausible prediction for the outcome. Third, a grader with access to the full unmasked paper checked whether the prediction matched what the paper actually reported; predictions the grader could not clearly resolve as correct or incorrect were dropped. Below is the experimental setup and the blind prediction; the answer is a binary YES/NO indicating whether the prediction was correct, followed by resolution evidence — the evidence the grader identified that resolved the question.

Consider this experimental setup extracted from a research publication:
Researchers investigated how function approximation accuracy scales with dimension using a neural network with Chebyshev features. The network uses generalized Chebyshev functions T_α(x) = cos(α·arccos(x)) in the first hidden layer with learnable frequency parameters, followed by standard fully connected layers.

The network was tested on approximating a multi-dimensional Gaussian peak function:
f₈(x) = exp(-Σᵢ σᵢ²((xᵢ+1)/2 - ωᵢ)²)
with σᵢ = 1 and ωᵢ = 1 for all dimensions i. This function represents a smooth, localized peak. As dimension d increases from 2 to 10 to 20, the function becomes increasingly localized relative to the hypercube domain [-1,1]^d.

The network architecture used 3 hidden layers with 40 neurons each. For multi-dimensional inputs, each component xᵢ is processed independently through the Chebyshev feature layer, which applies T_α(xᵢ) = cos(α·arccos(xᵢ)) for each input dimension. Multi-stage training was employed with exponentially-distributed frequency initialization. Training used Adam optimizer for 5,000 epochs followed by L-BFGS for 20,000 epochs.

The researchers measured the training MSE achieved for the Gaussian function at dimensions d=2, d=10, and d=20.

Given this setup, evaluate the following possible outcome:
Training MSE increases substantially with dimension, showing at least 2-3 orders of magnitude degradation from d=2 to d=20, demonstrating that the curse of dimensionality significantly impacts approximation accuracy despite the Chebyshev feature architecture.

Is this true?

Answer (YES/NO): YES